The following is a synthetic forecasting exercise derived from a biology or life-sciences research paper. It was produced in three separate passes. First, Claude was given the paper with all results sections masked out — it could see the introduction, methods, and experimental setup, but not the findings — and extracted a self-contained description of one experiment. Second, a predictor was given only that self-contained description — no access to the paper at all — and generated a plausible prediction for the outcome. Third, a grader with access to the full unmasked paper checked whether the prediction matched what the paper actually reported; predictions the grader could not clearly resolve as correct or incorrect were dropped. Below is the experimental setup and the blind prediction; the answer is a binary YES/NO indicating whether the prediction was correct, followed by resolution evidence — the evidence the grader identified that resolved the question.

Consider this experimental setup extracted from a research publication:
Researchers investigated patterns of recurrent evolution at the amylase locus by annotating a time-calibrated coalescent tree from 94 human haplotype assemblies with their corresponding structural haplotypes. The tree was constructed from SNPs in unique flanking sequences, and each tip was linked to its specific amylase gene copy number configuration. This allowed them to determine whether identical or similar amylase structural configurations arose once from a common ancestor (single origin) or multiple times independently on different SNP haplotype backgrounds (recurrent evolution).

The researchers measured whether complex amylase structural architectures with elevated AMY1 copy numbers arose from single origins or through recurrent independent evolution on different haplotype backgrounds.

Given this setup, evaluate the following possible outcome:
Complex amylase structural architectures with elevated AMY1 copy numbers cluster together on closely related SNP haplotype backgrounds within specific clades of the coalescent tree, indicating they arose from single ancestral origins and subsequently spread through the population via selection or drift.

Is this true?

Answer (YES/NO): NO